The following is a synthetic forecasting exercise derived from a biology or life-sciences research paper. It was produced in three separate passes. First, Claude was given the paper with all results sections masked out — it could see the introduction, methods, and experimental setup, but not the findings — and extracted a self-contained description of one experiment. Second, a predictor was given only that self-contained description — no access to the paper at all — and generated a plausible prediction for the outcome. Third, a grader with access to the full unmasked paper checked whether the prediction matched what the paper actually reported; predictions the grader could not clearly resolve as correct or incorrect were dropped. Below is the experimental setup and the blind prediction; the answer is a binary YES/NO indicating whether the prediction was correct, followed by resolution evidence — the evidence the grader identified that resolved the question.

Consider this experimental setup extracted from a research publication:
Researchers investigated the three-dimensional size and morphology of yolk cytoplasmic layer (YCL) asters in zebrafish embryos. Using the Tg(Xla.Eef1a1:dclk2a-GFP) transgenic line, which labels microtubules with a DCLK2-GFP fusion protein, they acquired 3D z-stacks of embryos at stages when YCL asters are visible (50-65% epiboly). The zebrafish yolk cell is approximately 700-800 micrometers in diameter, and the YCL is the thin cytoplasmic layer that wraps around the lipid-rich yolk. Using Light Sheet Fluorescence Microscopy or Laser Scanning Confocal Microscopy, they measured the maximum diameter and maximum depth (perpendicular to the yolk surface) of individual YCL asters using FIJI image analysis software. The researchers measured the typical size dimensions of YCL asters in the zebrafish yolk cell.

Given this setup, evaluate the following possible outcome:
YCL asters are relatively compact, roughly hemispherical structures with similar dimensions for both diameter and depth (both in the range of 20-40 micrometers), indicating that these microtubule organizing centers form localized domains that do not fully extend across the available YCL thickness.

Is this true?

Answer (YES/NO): NO